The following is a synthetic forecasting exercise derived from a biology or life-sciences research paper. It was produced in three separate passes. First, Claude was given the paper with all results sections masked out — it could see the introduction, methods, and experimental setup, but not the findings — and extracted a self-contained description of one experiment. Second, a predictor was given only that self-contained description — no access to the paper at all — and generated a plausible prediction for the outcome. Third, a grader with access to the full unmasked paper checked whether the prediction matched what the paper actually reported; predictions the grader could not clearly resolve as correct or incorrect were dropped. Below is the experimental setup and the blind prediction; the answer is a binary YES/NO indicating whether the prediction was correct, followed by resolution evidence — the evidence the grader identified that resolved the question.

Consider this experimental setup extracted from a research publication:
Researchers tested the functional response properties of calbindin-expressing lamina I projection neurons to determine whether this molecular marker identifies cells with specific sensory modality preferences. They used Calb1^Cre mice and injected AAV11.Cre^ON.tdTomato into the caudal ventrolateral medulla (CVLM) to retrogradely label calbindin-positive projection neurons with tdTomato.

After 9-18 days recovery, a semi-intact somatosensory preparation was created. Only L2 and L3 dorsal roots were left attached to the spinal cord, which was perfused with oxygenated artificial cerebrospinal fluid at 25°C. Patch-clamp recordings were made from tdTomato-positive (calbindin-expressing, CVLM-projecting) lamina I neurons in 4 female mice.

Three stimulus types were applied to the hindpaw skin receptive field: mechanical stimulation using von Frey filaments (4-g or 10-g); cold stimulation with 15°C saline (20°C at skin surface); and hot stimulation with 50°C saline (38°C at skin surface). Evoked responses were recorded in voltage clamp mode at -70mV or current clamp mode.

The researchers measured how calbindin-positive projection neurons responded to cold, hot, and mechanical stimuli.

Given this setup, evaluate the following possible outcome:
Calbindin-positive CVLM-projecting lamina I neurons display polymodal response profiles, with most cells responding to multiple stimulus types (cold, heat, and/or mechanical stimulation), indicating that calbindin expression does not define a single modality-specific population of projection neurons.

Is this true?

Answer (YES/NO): NO